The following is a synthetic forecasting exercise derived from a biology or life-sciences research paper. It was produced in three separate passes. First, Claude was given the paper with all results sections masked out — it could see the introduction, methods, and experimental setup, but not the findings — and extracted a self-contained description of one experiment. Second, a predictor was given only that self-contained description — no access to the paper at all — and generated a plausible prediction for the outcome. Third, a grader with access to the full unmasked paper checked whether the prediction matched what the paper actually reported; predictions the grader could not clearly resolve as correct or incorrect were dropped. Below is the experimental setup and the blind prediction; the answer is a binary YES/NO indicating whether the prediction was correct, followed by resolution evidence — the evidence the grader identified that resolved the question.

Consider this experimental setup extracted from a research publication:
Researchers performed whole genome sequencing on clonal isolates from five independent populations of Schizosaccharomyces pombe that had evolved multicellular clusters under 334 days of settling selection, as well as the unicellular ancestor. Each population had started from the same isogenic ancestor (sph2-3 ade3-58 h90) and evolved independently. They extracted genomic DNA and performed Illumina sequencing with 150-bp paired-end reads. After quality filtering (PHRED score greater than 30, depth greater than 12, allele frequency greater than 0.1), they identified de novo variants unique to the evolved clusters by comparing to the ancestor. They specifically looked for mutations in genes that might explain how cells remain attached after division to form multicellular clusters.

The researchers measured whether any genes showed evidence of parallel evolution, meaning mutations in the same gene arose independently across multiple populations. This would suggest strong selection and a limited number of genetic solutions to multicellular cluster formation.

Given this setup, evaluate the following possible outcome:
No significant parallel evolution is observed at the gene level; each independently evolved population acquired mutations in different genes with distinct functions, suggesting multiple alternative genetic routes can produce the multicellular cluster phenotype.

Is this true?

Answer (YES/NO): NO